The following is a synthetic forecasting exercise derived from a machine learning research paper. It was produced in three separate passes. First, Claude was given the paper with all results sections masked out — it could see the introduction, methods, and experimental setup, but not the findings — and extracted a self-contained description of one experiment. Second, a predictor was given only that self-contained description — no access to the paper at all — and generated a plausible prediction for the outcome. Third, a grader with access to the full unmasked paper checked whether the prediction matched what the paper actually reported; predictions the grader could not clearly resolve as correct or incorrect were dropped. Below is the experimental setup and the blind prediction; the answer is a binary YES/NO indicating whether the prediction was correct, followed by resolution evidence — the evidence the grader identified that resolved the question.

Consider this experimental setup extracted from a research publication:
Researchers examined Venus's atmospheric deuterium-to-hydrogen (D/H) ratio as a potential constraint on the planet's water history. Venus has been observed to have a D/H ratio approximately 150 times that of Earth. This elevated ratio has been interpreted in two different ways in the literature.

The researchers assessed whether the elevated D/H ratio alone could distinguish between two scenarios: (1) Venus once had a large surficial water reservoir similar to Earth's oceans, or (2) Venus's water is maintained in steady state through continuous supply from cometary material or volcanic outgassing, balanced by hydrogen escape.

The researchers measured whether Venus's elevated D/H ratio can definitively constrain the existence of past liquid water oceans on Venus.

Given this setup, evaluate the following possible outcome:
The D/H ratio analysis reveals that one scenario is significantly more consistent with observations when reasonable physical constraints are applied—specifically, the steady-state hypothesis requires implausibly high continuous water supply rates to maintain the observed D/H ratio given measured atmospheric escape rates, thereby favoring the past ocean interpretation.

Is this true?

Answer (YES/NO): NO